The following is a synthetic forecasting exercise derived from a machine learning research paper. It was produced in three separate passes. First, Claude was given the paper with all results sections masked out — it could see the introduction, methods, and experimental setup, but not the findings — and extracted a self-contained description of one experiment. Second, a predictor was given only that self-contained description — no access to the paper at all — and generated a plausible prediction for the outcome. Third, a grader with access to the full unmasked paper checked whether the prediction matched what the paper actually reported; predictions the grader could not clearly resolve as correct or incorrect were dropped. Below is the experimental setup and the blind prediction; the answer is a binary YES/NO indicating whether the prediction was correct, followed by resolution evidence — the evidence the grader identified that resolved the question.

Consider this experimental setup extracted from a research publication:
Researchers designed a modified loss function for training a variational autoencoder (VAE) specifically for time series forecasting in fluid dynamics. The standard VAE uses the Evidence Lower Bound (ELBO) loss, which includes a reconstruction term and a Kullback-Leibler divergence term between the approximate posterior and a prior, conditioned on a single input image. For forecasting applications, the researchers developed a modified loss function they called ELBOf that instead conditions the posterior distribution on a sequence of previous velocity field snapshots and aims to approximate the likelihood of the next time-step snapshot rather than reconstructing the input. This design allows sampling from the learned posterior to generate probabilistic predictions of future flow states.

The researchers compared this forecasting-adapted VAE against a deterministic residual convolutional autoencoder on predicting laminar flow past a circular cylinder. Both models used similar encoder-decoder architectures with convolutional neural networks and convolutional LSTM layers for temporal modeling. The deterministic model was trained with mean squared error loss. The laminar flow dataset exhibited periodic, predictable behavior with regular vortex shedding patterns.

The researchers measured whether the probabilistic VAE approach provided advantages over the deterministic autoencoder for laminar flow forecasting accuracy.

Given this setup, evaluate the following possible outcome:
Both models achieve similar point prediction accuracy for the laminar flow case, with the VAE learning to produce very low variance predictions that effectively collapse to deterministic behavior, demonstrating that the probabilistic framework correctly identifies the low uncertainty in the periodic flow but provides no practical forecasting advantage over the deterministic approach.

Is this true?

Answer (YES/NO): NO